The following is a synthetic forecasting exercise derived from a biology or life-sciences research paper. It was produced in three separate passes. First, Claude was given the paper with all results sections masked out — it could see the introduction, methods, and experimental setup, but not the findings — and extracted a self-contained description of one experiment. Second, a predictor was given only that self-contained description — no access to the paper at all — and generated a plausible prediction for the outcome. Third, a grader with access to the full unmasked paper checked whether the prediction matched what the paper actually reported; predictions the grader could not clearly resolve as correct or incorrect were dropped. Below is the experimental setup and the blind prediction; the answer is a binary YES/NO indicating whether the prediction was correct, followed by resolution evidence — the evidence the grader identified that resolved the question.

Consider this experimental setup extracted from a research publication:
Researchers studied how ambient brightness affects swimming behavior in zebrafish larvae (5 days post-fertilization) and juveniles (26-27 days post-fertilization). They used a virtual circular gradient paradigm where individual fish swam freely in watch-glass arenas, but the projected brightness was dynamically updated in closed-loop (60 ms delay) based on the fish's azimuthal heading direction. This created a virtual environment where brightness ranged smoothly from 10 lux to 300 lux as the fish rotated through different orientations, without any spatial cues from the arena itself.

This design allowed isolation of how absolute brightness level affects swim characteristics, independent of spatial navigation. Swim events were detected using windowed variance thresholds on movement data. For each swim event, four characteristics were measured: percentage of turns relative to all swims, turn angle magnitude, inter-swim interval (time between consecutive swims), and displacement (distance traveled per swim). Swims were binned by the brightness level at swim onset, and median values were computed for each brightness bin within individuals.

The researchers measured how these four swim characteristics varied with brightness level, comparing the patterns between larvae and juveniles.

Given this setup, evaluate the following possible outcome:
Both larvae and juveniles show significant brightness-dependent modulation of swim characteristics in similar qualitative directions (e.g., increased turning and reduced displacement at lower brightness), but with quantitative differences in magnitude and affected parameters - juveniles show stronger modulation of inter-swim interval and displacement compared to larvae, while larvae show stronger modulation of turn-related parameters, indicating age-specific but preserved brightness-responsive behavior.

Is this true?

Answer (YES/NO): NO